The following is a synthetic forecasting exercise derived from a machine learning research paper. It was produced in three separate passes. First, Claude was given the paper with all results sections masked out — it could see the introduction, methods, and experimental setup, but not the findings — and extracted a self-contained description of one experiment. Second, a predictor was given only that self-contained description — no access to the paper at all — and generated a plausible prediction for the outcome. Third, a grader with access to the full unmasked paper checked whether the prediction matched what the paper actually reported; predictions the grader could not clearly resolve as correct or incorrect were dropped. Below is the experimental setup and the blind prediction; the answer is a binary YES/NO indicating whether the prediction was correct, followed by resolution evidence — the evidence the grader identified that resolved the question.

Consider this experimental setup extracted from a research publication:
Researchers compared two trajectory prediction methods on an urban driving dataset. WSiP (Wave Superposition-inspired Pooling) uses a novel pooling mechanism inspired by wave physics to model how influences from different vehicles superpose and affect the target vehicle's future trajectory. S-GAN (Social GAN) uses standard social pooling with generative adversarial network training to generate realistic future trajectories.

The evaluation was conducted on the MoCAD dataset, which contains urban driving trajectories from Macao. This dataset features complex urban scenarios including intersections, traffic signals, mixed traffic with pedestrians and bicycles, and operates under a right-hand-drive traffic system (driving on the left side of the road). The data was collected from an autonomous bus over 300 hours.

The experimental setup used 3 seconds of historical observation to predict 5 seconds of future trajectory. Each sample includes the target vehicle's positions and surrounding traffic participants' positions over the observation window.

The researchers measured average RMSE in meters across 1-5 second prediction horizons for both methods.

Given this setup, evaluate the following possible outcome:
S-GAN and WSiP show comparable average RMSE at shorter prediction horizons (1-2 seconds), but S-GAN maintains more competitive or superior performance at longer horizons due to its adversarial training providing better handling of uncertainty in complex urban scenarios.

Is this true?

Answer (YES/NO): NO